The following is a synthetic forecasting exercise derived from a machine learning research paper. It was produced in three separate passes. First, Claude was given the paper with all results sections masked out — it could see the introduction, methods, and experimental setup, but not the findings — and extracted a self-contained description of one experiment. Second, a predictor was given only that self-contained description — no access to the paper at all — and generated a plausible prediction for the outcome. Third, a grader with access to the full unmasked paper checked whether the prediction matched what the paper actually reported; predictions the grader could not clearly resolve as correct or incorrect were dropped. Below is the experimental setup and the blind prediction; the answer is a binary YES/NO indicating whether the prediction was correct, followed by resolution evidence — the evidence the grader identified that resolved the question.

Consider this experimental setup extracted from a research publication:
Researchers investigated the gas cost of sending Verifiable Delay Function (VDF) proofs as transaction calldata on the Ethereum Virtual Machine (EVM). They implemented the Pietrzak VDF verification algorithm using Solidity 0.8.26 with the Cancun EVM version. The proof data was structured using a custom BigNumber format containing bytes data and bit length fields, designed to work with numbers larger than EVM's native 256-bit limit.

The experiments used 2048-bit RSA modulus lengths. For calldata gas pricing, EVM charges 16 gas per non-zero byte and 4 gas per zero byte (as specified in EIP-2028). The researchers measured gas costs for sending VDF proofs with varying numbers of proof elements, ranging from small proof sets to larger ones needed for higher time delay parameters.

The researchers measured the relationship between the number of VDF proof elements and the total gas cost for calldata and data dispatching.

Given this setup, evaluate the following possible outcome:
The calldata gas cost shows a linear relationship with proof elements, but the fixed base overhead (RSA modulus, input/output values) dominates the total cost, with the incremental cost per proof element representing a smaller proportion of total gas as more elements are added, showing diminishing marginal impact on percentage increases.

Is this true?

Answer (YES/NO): NO